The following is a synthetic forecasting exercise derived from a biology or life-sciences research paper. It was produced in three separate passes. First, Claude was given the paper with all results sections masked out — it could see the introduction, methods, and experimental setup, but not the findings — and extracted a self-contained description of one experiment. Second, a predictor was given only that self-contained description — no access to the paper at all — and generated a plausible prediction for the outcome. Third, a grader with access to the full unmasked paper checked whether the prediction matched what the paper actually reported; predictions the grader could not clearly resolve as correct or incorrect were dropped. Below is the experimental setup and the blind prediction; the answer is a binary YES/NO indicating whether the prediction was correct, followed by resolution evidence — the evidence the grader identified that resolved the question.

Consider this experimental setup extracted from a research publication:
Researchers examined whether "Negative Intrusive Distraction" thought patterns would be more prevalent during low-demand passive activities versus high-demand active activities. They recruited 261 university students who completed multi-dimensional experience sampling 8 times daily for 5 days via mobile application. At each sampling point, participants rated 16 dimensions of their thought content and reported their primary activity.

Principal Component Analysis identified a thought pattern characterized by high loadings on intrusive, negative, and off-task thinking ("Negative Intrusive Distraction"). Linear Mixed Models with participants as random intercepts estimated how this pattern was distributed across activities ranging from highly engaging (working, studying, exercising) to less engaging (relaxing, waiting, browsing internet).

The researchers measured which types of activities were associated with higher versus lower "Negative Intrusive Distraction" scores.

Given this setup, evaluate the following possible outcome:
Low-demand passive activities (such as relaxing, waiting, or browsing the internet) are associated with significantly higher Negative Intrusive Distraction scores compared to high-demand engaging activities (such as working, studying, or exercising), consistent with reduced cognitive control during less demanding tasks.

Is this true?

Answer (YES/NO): NO